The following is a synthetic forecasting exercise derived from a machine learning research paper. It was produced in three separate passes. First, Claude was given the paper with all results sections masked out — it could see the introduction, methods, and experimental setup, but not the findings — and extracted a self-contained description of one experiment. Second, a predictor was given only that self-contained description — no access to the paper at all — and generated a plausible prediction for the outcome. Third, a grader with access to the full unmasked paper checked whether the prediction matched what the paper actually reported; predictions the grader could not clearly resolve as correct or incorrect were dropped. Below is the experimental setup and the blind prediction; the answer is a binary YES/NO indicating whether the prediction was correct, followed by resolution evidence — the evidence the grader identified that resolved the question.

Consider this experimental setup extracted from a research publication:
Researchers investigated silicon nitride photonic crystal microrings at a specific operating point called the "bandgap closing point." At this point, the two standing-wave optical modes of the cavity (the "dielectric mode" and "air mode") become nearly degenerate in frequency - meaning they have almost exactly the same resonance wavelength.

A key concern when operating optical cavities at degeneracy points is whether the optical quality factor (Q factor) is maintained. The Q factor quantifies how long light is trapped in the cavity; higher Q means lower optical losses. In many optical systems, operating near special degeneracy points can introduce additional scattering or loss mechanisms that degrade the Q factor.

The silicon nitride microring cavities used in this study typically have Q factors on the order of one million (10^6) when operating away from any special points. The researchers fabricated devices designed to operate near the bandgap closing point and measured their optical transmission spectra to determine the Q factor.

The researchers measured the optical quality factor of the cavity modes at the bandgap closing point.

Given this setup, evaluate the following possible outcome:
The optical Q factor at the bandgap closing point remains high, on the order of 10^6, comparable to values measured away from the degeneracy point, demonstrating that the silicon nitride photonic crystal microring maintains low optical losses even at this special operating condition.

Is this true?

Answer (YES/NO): YES